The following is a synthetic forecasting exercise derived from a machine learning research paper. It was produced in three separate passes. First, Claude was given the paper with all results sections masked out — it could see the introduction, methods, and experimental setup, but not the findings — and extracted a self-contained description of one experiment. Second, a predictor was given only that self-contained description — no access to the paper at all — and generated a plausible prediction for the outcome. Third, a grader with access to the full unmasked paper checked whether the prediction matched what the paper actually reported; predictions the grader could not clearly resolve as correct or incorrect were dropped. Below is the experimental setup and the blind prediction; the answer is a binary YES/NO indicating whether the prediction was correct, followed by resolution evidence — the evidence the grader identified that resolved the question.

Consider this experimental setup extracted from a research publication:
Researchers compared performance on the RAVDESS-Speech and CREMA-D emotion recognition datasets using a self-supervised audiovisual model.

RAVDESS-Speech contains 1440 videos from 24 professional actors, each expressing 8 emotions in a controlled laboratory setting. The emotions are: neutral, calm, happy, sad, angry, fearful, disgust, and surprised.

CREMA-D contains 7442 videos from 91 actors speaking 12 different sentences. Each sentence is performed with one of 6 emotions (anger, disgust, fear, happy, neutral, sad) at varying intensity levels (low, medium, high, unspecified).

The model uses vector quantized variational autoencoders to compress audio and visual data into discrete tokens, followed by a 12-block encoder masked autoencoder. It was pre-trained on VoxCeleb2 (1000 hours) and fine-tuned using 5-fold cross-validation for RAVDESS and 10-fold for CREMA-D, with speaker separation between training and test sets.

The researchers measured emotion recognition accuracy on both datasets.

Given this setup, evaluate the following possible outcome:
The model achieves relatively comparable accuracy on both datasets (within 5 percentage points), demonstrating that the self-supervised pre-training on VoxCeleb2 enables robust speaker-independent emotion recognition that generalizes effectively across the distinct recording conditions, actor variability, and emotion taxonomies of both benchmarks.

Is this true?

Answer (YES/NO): YES